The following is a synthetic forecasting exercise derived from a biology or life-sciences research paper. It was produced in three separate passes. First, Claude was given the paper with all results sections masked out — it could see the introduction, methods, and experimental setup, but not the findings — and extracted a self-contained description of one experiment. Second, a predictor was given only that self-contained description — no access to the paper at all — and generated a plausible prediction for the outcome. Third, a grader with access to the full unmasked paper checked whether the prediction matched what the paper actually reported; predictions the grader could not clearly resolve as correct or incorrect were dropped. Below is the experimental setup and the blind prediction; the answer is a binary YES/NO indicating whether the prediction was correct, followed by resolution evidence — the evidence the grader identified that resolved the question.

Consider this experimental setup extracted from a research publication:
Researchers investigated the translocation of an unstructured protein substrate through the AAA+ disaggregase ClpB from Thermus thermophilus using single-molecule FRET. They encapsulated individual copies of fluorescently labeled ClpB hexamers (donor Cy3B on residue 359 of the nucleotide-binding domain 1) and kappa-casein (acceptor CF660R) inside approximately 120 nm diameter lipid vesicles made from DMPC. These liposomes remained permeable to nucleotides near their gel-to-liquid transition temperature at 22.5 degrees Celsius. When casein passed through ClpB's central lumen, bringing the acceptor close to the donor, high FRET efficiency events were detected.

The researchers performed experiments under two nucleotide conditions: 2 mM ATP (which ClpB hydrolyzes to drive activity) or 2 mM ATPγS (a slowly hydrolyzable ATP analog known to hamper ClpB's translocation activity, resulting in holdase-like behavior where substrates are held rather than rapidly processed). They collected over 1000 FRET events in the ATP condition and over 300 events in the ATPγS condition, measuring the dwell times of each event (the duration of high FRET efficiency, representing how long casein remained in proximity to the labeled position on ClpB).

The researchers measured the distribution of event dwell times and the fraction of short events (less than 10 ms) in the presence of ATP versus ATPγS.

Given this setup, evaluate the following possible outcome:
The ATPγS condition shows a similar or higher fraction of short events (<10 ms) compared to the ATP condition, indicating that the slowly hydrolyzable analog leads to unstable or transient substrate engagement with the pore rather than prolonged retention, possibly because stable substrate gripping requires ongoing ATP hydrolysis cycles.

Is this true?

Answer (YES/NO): NO